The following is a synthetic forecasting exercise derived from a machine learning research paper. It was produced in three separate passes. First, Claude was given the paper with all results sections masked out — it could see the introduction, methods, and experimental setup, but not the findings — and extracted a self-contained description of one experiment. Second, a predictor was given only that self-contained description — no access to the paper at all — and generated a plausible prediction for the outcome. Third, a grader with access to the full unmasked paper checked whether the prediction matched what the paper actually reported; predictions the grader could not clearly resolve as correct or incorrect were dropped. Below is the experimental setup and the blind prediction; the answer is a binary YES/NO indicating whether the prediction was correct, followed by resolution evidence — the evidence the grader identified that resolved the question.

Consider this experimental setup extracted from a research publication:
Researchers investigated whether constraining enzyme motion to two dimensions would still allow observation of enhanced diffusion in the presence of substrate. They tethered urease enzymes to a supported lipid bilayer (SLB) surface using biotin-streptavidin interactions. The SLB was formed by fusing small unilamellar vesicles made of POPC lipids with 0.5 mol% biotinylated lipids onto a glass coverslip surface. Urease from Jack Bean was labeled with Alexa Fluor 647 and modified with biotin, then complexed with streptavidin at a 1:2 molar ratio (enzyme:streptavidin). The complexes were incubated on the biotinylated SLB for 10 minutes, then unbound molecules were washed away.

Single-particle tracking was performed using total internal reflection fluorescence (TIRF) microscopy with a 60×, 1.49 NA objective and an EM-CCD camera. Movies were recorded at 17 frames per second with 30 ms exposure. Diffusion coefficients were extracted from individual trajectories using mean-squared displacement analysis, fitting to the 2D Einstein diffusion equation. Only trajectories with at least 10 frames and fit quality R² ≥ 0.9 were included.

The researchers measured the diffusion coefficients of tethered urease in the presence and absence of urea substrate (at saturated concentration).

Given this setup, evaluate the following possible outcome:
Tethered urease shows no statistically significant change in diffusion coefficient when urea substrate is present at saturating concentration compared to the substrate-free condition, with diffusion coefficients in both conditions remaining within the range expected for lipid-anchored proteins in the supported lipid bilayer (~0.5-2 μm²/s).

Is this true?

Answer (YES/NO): NO